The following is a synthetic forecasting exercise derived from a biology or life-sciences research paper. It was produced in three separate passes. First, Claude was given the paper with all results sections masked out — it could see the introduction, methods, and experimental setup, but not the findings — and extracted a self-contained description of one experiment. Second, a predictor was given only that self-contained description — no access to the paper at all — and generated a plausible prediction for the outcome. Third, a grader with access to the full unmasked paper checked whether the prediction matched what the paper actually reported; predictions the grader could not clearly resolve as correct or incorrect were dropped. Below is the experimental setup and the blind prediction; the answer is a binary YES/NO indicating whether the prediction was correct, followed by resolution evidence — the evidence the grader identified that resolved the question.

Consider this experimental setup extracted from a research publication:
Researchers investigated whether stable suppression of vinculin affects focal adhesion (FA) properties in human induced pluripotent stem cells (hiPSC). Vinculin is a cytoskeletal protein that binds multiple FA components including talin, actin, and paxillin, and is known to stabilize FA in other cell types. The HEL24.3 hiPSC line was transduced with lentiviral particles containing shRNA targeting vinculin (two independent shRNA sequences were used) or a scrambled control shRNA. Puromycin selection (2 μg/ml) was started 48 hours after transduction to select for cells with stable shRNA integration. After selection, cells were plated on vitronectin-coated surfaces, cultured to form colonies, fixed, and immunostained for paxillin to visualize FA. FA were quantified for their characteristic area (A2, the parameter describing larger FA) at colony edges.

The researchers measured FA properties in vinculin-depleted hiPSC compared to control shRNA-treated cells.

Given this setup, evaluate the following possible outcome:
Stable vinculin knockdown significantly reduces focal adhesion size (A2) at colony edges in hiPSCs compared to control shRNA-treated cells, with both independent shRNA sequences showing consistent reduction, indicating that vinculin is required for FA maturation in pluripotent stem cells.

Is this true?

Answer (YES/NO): NO